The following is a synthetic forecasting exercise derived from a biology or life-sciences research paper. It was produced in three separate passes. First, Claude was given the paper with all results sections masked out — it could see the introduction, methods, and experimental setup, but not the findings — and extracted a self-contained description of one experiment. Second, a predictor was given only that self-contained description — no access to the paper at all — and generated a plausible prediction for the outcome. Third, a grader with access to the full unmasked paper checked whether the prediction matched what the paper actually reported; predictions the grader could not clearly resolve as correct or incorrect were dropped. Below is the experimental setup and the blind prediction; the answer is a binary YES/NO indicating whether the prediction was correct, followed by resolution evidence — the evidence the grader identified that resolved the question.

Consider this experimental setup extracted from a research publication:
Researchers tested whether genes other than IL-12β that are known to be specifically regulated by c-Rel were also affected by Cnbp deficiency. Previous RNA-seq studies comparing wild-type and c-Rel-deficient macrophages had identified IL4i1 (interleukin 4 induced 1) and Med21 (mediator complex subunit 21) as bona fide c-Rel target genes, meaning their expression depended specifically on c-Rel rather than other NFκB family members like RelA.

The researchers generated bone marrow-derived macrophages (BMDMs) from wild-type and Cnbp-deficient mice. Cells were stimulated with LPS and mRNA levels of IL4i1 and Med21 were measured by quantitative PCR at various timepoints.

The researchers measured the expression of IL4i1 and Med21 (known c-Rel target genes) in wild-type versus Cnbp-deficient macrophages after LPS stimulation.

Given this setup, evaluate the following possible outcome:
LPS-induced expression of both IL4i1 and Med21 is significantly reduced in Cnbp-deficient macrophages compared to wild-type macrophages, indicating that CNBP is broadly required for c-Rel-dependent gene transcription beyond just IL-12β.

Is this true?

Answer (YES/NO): YES